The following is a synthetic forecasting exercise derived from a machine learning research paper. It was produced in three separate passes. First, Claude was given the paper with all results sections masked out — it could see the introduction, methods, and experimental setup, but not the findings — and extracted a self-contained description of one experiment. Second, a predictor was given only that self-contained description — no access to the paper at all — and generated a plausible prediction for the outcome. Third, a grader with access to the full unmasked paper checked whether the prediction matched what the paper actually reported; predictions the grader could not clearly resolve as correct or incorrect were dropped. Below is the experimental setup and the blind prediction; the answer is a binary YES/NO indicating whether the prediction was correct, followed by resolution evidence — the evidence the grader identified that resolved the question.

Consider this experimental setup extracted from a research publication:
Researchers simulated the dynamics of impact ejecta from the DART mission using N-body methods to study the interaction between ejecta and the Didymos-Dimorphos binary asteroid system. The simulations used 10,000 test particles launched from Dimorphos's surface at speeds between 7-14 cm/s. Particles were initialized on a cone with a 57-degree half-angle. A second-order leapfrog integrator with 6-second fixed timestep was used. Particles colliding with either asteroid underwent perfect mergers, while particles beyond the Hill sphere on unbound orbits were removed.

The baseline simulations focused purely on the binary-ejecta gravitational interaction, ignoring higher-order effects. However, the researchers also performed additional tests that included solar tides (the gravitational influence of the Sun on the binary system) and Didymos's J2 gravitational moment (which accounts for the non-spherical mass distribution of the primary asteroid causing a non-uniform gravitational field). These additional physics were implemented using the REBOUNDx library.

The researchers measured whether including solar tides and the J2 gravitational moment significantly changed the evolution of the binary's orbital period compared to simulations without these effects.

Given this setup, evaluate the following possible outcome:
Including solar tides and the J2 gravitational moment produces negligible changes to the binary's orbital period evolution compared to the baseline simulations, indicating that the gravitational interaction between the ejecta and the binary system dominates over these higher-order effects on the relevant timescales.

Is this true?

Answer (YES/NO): YES